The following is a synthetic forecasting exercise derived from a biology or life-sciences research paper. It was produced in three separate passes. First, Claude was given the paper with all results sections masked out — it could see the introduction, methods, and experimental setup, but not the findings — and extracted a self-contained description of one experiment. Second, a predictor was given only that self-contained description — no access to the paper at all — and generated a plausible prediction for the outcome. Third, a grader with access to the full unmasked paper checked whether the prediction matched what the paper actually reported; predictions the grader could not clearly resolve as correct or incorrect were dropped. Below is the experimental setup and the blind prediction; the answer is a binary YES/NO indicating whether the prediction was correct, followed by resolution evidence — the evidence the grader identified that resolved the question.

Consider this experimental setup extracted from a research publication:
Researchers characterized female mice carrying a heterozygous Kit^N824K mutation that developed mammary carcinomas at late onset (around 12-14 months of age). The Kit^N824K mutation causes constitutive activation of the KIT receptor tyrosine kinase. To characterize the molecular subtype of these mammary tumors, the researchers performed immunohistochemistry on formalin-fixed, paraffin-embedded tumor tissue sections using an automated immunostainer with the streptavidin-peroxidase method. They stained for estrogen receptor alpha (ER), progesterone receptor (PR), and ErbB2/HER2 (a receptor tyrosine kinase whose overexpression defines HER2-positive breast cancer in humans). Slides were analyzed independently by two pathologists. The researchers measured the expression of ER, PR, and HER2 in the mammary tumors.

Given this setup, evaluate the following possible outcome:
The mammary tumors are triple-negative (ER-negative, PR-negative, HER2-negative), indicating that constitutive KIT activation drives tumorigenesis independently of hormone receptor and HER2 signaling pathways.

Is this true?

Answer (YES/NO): NO